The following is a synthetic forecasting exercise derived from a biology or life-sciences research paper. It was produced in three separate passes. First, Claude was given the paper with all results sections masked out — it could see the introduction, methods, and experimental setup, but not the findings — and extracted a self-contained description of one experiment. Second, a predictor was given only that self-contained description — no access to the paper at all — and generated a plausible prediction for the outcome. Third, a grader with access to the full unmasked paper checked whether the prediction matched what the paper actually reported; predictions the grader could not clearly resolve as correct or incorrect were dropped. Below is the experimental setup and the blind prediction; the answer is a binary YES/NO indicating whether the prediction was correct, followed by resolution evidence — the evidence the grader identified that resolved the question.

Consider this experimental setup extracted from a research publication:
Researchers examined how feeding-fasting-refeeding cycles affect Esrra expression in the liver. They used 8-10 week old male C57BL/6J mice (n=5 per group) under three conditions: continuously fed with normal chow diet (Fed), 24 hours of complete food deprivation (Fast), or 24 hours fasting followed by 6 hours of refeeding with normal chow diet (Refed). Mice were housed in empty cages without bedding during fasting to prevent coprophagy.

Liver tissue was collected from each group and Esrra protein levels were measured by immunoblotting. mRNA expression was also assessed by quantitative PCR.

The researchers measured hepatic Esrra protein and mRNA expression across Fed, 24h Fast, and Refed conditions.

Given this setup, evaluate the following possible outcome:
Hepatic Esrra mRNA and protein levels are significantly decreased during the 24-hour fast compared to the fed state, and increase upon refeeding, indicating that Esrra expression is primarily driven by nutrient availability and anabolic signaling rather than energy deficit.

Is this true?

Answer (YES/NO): NO